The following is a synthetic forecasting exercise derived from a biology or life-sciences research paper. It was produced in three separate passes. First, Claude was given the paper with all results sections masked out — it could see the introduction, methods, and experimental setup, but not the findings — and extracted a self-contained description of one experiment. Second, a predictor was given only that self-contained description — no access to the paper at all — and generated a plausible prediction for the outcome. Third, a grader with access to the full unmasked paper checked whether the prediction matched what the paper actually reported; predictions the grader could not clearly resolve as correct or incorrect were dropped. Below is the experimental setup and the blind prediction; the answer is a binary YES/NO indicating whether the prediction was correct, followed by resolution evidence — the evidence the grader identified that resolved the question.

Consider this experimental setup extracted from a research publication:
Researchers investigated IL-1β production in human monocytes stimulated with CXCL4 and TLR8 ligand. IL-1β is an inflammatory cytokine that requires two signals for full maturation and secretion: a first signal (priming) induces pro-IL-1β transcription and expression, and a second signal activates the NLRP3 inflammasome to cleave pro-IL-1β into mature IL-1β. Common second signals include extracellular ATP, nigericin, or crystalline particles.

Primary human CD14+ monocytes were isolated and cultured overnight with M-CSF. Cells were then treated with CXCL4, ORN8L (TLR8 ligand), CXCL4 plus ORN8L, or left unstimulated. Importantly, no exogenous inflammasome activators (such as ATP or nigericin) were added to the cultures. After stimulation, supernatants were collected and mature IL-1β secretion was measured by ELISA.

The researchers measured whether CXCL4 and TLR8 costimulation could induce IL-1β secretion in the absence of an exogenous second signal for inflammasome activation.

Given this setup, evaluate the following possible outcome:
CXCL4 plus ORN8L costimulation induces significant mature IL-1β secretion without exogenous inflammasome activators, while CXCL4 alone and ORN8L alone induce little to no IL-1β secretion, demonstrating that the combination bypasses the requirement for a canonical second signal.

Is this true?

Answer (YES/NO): YES